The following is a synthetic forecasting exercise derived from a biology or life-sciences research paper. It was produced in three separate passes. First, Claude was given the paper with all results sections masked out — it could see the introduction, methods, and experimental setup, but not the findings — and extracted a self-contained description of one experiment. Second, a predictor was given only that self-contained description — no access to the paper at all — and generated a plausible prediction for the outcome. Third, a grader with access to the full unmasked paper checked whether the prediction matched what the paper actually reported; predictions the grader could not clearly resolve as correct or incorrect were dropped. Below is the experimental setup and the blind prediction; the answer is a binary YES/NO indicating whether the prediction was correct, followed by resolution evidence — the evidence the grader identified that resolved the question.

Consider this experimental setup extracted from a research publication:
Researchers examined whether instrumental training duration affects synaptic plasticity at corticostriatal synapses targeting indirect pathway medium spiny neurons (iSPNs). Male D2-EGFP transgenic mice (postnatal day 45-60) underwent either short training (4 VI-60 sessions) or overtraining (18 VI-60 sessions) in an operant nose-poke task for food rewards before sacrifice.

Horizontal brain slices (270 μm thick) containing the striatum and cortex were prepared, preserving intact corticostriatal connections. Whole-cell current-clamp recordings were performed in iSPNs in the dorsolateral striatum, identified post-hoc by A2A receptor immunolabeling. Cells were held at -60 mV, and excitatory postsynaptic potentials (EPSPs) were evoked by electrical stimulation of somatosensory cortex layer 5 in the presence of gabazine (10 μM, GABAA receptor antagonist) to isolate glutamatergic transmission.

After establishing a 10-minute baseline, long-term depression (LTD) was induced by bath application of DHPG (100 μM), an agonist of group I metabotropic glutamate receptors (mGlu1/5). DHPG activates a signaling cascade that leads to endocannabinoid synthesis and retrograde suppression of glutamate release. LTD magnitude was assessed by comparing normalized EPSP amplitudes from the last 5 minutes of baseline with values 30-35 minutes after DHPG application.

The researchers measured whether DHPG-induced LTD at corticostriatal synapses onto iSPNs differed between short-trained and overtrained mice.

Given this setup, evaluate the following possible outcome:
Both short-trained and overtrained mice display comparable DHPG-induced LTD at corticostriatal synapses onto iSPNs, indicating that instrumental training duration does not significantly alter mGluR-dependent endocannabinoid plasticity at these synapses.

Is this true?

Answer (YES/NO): YES